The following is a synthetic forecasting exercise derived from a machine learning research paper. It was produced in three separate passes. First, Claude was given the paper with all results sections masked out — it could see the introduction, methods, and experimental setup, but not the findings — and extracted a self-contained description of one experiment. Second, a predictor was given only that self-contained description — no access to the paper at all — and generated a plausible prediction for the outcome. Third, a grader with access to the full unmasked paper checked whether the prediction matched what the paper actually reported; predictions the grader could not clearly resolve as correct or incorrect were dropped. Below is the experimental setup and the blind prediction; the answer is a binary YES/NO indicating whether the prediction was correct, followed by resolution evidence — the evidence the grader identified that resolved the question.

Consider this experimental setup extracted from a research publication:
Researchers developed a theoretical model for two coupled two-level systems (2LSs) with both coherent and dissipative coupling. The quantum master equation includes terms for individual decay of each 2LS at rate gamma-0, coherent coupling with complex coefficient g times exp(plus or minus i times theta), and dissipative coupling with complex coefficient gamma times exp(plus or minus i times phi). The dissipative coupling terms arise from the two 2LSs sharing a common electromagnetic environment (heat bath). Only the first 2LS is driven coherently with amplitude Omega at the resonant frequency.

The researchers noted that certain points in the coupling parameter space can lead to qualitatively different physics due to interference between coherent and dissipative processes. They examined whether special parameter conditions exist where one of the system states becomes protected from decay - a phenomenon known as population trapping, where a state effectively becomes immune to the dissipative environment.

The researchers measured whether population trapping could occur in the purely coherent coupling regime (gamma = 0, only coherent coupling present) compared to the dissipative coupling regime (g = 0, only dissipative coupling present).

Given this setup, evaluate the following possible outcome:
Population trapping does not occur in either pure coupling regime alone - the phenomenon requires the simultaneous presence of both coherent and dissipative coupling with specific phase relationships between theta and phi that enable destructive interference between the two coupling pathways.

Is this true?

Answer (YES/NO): NO